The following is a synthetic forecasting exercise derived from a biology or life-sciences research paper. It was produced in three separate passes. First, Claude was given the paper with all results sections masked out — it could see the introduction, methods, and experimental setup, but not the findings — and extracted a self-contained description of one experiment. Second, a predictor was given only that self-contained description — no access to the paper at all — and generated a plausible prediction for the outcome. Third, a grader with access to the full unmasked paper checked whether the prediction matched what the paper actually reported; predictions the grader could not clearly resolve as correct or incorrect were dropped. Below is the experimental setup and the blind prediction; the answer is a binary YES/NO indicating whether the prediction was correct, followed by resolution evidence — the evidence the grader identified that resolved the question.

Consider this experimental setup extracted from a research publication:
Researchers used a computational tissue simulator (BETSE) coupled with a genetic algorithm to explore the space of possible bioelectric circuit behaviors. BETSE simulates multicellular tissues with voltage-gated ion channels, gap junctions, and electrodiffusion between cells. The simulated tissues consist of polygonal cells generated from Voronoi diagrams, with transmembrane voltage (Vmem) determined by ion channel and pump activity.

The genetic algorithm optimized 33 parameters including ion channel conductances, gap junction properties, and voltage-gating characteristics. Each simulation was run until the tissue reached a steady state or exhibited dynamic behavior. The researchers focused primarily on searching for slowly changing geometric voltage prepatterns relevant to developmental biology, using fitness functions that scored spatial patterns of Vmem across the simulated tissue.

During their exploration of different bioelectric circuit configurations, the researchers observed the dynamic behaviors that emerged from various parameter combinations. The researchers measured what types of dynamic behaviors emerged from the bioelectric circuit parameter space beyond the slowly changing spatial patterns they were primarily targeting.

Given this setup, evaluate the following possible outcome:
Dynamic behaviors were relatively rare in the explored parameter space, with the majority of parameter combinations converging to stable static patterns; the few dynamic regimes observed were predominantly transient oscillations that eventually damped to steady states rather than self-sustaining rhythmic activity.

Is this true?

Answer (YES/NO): NO